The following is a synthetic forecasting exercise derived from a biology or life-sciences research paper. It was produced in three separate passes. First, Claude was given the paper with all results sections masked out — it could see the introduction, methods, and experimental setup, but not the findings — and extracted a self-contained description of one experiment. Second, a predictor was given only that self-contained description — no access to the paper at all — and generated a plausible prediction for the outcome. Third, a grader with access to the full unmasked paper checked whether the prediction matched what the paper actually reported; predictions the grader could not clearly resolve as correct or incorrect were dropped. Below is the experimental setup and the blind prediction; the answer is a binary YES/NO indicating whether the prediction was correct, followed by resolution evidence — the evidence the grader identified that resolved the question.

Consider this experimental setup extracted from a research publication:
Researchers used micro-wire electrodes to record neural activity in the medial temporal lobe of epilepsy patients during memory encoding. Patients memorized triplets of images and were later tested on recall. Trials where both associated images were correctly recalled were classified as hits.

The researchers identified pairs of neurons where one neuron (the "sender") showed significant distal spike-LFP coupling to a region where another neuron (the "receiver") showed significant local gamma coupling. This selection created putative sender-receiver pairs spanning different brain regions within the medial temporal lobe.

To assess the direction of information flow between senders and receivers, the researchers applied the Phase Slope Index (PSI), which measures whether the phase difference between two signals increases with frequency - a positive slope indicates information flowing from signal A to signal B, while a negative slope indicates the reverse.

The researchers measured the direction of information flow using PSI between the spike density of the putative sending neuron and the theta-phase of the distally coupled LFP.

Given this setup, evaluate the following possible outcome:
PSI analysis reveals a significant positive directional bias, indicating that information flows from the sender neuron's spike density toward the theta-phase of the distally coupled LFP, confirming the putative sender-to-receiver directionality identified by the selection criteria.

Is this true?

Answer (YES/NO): YES